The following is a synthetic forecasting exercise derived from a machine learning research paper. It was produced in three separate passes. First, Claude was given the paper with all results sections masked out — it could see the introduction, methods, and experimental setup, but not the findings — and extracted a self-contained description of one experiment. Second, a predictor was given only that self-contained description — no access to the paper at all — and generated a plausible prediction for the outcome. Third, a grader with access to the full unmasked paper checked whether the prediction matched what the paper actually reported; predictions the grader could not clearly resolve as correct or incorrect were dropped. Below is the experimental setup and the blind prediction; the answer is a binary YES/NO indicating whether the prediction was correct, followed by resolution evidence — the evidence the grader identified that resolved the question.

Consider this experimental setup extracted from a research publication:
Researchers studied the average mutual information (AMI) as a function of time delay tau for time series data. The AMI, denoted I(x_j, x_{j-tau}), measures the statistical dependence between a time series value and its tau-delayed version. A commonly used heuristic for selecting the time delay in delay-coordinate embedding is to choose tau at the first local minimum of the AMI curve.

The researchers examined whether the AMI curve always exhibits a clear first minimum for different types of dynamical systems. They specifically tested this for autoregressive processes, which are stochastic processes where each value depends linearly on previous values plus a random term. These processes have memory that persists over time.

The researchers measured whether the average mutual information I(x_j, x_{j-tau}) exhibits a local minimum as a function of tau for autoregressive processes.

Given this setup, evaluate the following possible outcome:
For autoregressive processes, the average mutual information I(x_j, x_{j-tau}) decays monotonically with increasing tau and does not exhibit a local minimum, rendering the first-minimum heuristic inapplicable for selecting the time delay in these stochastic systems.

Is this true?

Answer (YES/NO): YES